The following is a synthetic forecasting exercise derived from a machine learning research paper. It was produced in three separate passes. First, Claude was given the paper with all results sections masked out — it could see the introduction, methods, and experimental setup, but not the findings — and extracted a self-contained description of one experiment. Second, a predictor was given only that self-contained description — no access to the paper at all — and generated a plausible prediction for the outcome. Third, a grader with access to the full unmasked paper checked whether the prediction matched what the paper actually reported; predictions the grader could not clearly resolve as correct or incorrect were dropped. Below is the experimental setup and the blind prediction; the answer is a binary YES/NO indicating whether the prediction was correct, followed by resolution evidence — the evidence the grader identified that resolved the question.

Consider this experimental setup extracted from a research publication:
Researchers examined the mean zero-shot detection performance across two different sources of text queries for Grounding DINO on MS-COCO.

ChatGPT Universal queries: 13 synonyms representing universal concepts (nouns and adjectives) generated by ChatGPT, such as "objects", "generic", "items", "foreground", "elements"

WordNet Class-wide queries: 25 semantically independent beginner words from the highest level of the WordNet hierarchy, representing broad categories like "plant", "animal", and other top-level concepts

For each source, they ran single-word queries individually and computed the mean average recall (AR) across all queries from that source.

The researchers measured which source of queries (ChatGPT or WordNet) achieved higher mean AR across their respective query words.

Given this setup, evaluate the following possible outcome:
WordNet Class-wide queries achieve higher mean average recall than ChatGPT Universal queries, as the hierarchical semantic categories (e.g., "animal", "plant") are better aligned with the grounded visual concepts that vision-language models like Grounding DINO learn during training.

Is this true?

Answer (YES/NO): NO